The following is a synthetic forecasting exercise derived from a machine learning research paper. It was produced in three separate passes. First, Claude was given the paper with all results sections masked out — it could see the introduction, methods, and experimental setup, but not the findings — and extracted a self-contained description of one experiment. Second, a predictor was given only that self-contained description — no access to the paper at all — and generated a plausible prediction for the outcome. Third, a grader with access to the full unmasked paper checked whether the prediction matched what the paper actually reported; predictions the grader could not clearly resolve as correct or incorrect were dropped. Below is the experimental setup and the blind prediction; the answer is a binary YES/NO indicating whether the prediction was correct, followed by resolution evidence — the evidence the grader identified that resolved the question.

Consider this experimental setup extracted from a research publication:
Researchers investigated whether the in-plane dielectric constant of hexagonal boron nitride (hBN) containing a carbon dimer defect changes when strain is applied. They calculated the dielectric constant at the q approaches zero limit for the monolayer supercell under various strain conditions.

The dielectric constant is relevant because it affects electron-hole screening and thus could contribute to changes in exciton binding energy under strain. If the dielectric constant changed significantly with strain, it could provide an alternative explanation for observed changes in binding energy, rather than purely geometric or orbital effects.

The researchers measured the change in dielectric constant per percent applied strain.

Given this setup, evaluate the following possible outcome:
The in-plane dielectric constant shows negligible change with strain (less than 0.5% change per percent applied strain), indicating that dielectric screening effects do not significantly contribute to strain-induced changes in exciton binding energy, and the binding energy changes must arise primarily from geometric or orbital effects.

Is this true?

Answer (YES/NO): YES